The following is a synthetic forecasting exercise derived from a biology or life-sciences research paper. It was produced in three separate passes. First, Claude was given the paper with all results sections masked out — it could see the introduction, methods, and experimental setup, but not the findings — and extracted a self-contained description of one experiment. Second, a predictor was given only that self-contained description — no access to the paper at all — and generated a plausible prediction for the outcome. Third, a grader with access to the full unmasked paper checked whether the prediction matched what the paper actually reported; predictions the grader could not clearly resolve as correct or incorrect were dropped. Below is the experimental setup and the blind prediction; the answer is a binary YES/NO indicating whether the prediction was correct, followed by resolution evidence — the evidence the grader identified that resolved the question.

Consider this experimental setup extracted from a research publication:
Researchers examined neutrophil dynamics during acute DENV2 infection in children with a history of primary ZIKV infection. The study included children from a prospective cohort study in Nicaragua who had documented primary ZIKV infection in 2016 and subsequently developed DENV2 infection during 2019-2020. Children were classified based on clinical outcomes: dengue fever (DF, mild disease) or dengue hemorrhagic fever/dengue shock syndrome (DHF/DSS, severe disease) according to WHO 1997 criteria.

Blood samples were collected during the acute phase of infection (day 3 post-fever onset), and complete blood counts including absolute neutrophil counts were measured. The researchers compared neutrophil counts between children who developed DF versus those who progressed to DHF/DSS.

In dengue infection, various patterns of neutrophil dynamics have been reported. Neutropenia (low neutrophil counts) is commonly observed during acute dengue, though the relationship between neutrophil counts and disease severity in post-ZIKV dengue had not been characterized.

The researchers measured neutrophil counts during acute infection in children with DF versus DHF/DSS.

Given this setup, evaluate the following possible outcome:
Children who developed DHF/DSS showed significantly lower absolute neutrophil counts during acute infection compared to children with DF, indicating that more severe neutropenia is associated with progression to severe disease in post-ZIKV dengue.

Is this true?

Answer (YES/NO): NO